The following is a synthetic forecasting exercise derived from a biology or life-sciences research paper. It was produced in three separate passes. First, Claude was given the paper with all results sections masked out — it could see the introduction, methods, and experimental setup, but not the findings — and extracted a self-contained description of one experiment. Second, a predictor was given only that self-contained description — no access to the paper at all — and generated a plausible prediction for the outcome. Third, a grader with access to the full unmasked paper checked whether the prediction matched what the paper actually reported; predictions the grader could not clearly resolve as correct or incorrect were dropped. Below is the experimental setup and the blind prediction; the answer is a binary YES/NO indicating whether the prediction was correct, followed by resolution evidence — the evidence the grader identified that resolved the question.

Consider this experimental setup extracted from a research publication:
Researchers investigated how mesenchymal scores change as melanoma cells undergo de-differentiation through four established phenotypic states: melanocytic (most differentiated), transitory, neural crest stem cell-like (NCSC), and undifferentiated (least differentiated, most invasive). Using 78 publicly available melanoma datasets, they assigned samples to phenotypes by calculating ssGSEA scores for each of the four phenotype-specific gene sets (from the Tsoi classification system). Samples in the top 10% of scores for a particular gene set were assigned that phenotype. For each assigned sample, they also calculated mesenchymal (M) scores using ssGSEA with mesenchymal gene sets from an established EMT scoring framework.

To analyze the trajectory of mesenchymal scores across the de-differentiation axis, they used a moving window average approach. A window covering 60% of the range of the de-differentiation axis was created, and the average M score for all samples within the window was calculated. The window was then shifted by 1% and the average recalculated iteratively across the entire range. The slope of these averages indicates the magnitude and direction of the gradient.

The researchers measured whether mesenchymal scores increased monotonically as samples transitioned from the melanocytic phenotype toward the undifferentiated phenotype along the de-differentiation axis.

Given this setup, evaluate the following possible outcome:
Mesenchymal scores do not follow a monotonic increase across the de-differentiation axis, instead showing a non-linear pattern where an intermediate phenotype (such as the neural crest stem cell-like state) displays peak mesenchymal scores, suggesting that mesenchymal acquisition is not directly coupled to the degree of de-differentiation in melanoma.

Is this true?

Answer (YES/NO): YES